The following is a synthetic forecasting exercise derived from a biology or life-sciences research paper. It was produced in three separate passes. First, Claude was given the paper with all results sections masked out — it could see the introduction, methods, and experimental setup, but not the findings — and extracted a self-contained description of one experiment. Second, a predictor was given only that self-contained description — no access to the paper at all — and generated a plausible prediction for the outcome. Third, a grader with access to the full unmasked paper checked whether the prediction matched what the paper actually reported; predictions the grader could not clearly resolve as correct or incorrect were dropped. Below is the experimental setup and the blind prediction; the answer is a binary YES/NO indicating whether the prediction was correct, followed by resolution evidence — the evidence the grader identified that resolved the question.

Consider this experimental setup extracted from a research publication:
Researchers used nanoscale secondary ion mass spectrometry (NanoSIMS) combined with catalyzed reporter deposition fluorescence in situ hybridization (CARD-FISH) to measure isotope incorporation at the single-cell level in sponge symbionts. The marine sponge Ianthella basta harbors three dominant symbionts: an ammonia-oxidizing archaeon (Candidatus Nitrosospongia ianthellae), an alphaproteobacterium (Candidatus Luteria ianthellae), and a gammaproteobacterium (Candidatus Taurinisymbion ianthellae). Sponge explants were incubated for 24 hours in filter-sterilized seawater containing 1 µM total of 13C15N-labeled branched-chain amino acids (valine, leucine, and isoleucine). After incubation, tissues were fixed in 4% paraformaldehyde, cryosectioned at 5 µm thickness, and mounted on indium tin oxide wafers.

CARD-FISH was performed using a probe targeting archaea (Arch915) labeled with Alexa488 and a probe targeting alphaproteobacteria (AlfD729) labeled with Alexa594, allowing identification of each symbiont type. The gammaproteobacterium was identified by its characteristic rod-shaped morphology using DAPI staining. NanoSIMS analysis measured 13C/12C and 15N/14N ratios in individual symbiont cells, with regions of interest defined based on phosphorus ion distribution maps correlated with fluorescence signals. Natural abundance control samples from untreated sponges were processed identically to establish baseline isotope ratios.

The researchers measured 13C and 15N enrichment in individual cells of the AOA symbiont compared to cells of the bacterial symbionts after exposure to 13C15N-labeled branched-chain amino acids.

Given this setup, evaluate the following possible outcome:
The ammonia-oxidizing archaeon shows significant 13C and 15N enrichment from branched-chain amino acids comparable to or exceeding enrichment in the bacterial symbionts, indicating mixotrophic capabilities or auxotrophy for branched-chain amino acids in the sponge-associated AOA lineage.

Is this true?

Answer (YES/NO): NO